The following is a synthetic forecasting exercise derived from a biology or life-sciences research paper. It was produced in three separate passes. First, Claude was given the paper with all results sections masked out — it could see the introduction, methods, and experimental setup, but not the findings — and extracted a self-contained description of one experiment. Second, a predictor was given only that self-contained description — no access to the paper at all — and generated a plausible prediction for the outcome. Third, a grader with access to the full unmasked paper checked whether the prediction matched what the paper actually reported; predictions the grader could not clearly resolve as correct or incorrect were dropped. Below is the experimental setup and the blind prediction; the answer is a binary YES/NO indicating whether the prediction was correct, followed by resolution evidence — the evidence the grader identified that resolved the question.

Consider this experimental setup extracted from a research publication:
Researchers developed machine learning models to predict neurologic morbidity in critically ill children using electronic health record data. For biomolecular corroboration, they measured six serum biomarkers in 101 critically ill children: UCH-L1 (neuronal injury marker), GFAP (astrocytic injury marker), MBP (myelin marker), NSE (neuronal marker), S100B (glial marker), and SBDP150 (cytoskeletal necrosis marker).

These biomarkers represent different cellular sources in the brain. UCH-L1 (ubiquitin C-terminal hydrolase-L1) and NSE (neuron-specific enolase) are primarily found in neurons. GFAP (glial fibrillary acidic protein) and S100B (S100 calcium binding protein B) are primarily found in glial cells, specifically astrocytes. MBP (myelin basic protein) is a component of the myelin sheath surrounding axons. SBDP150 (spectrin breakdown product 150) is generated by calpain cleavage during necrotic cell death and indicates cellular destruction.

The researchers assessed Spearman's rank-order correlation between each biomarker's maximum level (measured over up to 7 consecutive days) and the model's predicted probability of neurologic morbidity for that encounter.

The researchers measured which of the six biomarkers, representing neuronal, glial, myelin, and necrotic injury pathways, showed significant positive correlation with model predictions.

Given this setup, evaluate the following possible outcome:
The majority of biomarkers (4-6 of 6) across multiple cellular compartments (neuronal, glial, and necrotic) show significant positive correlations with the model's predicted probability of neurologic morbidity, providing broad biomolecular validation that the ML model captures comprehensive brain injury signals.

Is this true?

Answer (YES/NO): NO